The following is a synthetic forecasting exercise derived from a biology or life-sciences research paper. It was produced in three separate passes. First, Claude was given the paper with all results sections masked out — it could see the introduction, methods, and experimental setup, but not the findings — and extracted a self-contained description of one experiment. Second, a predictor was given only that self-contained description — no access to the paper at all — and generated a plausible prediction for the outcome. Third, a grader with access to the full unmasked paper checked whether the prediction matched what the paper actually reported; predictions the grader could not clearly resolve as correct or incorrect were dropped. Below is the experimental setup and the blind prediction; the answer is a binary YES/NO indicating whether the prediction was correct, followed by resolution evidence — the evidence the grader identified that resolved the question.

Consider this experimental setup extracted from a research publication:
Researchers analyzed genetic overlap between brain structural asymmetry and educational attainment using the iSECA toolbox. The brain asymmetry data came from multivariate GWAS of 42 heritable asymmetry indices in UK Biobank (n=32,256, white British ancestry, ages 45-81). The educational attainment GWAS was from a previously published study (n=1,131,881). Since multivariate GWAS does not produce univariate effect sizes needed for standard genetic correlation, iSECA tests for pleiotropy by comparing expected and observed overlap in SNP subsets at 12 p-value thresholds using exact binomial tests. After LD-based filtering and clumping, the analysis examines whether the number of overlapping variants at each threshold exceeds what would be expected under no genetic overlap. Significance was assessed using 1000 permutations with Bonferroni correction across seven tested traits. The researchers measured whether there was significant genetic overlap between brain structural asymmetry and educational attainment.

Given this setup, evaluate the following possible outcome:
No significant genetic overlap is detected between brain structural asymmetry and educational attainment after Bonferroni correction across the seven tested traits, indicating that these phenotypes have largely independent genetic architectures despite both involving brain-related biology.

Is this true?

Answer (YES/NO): NO